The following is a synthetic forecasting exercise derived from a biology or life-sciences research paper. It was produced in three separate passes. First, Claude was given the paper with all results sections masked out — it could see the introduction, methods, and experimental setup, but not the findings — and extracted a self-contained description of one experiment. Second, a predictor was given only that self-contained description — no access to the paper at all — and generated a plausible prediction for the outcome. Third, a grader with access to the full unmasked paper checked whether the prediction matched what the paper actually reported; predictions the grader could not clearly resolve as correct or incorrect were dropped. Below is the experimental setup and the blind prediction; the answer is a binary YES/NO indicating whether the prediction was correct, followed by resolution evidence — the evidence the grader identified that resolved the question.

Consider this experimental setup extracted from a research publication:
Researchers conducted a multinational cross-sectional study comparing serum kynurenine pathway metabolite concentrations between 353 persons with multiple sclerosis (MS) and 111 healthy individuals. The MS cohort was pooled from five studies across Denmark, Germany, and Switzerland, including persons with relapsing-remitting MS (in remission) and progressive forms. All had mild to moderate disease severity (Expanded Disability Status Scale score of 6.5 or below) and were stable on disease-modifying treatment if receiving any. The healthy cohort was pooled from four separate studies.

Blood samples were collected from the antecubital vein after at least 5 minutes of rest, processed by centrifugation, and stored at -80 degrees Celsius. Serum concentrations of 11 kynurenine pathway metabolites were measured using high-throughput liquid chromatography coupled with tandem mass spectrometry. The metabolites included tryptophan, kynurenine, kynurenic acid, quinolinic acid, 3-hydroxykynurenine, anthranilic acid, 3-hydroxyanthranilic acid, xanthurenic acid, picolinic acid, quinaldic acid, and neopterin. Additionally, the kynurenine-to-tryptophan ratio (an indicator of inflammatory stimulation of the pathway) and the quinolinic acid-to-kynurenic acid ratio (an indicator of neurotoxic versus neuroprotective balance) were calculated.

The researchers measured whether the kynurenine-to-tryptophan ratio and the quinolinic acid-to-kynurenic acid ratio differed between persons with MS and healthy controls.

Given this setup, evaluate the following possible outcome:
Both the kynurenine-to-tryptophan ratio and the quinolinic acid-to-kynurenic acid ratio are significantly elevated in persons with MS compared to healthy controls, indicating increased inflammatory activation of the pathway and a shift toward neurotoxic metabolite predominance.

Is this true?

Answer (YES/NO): NO